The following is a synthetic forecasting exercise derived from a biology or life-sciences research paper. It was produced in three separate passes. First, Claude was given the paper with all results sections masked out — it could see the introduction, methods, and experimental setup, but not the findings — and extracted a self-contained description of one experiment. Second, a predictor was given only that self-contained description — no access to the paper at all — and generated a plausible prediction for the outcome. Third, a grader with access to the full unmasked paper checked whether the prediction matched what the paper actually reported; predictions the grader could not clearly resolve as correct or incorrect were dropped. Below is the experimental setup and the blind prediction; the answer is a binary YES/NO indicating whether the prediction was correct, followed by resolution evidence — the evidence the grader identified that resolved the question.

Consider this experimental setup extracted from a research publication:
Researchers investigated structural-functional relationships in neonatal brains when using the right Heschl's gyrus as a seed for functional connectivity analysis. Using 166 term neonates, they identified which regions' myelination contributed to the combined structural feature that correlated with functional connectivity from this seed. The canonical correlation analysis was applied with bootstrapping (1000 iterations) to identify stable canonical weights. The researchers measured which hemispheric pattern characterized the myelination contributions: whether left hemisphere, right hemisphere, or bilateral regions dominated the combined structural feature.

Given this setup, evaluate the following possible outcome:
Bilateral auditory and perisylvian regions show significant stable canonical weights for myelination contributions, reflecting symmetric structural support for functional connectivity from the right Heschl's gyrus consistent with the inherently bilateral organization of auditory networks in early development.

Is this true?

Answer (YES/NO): NO